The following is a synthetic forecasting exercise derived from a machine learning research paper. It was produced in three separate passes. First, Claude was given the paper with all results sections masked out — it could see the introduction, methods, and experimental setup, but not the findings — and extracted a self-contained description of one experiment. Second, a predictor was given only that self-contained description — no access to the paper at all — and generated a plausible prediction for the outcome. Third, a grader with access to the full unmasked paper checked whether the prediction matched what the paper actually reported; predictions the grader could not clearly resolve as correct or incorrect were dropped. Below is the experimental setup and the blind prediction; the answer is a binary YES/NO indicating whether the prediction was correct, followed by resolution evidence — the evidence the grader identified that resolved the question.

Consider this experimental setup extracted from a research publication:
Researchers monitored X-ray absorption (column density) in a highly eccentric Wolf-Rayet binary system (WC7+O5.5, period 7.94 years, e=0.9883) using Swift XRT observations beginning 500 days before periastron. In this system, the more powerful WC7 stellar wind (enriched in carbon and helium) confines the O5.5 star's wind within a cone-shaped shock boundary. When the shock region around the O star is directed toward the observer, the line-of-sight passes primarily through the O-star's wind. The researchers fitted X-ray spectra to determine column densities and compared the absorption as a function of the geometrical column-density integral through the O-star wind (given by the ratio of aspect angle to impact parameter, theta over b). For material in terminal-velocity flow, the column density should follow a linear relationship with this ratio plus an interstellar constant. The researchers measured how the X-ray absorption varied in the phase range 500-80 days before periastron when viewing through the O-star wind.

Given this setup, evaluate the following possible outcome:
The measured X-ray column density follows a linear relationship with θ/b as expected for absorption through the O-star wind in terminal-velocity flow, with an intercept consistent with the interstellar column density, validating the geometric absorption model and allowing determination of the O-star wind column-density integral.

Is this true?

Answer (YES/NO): YES